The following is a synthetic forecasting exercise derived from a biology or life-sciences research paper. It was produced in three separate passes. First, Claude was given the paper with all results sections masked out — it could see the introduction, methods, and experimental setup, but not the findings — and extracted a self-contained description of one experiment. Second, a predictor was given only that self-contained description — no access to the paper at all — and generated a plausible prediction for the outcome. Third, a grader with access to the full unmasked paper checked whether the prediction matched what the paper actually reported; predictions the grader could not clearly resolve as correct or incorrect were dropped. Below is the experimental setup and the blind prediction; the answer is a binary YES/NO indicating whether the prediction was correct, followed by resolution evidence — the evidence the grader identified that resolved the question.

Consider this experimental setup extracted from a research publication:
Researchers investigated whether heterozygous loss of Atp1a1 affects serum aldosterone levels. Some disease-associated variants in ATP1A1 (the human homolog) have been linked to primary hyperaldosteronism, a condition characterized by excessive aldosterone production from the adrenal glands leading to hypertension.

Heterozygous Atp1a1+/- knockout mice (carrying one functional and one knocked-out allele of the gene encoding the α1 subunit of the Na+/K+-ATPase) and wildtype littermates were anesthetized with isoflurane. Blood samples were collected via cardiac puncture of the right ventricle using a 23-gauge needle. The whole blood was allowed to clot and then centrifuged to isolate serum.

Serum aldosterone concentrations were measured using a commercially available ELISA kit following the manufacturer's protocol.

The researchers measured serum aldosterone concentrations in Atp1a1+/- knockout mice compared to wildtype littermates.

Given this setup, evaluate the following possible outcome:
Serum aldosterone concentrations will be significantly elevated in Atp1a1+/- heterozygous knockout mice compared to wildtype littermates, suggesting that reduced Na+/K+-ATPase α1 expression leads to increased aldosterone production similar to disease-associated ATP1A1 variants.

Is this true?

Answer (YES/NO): NO